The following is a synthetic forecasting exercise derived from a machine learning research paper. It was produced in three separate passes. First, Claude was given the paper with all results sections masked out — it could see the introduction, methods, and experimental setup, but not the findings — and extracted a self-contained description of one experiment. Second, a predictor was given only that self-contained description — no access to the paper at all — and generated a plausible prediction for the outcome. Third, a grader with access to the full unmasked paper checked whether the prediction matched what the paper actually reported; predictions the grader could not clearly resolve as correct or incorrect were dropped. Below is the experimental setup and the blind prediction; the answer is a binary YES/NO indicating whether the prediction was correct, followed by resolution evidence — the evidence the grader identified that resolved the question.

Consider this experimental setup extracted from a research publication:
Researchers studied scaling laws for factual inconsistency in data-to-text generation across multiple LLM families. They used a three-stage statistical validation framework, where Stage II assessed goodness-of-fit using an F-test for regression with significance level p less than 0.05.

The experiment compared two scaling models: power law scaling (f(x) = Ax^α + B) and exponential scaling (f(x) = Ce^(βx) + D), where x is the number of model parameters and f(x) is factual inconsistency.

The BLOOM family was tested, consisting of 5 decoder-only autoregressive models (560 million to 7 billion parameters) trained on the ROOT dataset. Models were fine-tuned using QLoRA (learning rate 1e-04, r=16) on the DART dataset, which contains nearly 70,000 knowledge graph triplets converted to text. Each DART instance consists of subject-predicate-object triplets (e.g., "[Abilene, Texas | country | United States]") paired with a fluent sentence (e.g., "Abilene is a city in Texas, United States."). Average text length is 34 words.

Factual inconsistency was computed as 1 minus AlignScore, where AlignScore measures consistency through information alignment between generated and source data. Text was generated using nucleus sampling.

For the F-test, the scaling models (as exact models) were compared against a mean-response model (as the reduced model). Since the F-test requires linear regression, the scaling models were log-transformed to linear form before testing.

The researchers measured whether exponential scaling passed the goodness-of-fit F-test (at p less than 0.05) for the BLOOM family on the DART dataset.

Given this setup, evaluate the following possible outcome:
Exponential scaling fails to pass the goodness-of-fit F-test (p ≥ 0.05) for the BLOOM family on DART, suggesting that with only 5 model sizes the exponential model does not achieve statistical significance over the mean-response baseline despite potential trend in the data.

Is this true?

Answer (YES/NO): YES